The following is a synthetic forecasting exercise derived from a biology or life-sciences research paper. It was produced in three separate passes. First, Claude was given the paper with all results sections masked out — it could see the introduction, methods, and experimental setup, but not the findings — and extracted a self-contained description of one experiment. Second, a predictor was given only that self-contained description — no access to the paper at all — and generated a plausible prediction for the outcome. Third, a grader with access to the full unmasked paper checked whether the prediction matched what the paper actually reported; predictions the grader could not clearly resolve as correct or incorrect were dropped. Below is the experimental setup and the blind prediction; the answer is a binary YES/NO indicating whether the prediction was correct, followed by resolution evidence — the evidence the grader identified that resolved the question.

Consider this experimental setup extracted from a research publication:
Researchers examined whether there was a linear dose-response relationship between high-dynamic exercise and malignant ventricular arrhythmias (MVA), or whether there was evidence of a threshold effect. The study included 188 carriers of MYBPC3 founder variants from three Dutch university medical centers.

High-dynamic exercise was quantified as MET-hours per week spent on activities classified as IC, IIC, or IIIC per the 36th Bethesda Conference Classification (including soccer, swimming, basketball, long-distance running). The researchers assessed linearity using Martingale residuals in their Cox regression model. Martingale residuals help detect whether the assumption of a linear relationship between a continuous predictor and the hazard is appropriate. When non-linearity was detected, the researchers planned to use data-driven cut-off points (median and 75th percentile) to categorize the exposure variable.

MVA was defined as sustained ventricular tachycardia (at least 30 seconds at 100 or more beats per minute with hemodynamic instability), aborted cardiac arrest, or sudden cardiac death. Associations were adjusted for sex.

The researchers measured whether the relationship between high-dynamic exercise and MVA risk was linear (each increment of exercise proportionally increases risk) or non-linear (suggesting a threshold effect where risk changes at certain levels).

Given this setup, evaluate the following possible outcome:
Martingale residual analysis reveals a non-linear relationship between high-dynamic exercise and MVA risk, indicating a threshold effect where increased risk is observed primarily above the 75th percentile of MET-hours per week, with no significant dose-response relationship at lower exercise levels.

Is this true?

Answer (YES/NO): YES